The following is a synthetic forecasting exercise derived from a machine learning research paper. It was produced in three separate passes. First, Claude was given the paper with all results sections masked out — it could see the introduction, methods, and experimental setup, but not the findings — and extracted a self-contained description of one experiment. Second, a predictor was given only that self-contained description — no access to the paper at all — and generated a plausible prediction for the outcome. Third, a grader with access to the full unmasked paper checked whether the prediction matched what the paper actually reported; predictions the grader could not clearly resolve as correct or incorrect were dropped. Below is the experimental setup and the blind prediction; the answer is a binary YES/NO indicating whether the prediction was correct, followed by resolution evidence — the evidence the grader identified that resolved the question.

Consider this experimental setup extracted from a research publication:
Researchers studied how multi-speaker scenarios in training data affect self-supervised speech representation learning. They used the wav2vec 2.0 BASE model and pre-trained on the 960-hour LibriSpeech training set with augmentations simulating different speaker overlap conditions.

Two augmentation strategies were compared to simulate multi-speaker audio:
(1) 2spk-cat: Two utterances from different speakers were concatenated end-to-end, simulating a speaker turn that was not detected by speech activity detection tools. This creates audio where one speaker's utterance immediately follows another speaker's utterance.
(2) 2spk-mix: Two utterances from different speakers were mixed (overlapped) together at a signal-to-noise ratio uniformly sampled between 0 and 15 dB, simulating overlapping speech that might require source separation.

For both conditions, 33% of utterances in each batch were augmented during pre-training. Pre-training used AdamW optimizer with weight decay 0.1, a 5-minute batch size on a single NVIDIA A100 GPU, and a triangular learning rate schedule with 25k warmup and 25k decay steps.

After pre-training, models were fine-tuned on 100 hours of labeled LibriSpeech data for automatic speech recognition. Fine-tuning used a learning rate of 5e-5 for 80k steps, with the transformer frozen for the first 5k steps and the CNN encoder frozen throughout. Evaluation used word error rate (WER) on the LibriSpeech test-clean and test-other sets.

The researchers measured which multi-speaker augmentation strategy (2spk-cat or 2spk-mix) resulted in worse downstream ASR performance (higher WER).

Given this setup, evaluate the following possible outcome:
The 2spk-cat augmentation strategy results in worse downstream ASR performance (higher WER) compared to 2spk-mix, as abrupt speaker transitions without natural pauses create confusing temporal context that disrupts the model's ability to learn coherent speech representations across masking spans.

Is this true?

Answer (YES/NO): YES